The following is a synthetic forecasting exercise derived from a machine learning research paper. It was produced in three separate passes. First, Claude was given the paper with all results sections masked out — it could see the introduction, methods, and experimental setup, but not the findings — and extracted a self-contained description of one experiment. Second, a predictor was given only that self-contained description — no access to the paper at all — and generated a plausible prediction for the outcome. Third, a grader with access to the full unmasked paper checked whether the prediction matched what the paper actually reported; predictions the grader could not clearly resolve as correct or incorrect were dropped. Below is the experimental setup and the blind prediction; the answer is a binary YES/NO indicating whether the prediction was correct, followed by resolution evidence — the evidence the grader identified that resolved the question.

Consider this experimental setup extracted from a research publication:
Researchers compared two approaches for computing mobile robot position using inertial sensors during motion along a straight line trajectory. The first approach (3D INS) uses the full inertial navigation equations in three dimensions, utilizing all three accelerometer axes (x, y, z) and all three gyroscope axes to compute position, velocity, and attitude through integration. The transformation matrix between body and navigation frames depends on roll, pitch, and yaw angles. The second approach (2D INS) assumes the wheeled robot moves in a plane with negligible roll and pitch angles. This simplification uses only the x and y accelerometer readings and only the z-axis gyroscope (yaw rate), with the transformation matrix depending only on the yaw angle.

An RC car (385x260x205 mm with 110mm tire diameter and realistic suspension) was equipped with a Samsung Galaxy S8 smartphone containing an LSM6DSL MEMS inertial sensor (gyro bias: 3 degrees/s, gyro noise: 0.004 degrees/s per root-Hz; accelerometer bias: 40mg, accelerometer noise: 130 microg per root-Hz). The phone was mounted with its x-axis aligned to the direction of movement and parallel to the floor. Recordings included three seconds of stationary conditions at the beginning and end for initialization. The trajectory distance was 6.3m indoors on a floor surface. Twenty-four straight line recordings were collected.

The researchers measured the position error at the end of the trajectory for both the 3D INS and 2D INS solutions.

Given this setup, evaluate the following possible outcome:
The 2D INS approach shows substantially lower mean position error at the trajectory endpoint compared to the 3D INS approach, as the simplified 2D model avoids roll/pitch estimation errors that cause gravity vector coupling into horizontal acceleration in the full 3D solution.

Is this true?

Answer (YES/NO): NO